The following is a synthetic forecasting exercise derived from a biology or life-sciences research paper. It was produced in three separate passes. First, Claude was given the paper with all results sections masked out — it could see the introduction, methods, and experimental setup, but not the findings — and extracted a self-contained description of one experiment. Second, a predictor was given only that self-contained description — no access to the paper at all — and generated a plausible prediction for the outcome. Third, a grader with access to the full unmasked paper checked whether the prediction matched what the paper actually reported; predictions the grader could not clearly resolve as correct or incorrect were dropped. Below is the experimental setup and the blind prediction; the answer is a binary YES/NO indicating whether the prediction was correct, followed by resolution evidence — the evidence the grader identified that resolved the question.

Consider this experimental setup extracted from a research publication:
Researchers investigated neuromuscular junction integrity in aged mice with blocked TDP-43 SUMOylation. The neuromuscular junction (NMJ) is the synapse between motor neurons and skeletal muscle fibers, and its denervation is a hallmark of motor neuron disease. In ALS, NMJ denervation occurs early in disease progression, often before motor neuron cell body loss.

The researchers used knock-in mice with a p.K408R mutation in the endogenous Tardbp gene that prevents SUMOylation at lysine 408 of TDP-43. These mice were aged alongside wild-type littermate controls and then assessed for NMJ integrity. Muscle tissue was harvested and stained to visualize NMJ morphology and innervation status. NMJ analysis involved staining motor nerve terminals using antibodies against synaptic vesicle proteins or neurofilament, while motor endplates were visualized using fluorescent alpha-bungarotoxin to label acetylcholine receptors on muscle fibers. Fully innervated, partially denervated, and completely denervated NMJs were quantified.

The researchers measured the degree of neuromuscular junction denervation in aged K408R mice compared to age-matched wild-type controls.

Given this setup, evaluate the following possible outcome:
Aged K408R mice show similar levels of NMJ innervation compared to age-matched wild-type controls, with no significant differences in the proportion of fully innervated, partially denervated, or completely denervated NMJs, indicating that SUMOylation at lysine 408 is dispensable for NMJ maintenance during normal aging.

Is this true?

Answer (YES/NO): NO